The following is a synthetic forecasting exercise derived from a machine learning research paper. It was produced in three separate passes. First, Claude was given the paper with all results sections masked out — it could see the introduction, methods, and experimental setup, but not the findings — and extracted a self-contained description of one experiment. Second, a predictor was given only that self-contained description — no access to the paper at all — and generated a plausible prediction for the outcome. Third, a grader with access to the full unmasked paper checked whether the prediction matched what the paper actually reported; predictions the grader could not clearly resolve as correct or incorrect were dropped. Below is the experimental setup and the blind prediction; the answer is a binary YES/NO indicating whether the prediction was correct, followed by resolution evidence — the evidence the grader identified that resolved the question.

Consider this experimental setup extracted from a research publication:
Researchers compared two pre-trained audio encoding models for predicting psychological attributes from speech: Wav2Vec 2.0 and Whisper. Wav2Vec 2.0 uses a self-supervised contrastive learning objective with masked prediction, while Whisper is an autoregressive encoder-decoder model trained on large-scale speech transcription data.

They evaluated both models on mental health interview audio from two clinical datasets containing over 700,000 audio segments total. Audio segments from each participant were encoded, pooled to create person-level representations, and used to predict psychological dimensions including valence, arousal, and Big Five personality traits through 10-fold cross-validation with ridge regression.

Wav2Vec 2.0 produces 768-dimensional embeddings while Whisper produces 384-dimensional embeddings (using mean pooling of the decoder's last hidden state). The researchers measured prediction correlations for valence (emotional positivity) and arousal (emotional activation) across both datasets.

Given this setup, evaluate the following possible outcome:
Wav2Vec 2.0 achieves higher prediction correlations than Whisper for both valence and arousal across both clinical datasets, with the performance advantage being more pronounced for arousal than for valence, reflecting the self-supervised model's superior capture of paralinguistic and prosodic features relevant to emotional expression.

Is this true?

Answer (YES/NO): NO